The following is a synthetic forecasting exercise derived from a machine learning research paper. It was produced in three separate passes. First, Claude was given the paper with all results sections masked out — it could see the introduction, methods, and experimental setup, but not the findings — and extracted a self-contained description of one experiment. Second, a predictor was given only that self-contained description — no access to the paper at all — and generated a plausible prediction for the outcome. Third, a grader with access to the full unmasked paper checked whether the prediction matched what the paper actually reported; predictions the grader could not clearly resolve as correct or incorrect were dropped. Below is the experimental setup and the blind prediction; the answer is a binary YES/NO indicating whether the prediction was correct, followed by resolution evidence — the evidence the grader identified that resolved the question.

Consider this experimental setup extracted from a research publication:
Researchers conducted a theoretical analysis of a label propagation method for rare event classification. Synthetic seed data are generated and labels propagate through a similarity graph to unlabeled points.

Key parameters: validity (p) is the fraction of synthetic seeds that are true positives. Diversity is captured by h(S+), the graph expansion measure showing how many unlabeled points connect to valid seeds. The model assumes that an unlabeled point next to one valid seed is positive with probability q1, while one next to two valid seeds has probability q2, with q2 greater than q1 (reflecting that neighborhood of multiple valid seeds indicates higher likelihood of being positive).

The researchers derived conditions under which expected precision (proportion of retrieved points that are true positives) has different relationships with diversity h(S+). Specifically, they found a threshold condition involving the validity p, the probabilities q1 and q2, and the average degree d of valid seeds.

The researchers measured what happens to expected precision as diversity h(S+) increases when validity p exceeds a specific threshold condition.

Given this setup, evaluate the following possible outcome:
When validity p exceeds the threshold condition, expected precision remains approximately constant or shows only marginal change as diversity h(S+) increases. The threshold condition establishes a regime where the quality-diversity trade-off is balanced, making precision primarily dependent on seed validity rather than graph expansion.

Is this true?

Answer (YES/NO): NO